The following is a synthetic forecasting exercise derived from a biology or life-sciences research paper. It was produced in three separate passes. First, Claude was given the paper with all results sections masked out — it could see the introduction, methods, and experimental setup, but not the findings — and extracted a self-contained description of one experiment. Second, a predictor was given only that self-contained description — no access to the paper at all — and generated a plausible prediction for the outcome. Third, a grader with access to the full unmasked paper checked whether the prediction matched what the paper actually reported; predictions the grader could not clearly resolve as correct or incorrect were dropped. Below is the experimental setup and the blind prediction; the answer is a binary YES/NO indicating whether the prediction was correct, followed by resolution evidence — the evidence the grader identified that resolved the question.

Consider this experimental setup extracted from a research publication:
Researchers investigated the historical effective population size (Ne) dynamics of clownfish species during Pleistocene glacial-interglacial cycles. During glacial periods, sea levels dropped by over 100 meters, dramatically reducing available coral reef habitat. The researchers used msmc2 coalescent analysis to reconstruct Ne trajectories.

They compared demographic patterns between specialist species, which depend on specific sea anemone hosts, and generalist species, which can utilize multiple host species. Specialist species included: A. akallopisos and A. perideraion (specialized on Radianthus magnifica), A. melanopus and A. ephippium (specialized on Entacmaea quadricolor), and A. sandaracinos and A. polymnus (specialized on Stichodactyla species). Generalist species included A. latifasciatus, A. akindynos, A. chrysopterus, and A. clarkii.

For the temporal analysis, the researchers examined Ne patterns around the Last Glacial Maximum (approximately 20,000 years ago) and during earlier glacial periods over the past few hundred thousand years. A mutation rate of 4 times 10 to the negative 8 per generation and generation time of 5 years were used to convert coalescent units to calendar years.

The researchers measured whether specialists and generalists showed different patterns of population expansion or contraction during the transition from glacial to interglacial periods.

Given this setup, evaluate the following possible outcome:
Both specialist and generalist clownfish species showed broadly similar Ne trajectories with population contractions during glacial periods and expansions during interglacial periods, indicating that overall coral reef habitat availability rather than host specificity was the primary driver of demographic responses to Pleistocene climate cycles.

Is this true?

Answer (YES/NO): NO